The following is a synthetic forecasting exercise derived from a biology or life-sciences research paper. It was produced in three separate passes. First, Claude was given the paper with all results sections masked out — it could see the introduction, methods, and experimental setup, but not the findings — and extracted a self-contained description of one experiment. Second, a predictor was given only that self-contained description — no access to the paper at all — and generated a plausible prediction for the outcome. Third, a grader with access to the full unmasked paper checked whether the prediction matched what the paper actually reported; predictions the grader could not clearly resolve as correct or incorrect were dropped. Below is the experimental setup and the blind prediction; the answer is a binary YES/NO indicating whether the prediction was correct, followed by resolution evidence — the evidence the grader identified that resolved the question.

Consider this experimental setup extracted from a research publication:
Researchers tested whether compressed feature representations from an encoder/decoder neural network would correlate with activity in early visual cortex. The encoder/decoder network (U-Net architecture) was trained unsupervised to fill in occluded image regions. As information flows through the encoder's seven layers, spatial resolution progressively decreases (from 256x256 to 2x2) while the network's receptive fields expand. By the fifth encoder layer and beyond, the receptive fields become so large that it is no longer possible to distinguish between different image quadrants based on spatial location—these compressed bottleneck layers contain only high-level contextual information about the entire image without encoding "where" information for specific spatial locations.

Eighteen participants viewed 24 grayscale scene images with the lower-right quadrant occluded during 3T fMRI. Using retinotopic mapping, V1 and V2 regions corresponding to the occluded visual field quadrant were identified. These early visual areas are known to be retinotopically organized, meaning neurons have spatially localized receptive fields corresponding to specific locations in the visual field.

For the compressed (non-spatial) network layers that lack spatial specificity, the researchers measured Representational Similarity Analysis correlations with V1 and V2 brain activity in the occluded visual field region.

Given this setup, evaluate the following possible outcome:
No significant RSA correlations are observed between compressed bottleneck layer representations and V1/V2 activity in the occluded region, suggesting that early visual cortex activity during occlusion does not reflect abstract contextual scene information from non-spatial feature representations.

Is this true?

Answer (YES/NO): NO